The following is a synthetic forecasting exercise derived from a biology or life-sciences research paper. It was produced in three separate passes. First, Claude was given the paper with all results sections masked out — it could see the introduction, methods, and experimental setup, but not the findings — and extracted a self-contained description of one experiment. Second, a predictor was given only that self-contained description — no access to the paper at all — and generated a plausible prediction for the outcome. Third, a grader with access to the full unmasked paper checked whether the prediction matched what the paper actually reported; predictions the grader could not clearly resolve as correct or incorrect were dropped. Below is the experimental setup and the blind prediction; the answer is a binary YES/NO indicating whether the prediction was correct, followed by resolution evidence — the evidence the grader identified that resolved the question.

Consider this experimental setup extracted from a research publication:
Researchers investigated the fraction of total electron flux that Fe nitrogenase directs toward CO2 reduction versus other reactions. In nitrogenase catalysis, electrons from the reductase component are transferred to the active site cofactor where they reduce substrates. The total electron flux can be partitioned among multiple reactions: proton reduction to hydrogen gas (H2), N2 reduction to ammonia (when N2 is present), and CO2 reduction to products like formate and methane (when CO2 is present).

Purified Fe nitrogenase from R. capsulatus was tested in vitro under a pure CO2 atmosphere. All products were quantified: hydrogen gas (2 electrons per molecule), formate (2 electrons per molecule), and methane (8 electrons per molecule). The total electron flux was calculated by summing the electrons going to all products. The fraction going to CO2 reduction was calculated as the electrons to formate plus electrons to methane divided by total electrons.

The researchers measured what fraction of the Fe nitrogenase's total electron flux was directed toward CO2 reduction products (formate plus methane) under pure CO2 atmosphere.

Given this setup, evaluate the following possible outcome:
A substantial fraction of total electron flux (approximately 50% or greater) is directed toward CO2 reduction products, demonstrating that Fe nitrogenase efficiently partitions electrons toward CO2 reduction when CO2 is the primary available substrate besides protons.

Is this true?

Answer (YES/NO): YES